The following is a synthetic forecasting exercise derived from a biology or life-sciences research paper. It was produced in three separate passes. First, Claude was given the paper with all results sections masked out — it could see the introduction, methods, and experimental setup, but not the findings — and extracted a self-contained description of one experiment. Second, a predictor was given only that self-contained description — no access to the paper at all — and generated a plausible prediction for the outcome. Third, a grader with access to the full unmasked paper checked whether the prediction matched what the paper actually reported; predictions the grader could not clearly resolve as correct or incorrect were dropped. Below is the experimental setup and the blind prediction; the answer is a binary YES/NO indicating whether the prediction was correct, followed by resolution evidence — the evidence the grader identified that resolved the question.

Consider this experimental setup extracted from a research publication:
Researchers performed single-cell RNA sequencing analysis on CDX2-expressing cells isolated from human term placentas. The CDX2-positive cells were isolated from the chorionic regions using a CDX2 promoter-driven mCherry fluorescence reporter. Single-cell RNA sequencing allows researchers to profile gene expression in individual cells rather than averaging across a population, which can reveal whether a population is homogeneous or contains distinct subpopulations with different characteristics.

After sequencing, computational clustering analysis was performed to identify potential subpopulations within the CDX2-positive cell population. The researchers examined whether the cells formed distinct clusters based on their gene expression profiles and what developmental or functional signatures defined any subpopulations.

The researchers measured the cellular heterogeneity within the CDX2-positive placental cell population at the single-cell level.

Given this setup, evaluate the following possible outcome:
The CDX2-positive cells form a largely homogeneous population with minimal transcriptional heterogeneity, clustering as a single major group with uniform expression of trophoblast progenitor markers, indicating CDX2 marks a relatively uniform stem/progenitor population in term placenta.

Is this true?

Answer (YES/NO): NO